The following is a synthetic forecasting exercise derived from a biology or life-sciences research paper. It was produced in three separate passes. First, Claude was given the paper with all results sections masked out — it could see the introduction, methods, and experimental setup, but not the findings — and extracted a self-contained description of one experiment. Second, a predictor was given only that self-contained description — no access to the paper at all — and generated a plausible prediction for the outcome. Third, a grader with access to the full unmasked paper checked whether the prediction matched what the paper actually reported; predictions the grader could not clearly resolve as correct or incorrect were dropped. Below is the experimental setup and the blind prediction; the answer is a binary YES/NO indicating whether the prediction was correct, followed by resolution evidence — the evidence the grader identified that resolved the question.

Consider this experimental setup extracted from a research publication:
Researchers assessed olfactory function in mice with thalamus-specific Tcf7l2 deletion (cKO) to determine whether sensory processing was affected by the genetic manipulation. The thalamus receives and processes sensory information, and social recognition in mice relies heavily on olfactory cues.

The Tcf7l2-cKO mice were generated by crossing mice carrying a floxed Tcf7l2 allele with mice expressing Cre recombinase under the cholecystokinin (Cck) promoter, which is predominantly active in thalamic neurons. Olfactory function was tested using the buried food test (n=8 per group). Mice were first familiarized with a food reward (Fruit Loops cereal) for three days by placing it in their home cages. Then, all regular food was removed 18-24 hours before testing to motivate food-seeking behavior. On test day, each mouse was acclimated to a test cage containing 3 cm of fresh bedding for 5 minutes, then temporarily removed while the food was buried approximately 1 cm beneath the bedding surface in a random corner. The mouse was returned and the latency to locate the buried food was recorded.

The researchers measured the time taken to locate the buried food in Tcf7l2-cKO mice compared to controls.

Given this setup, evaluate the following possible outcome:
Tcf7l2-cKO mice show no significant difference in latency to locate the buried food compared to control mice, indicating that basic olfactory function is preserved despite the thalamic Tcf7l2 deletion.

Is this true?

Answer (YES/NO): YES